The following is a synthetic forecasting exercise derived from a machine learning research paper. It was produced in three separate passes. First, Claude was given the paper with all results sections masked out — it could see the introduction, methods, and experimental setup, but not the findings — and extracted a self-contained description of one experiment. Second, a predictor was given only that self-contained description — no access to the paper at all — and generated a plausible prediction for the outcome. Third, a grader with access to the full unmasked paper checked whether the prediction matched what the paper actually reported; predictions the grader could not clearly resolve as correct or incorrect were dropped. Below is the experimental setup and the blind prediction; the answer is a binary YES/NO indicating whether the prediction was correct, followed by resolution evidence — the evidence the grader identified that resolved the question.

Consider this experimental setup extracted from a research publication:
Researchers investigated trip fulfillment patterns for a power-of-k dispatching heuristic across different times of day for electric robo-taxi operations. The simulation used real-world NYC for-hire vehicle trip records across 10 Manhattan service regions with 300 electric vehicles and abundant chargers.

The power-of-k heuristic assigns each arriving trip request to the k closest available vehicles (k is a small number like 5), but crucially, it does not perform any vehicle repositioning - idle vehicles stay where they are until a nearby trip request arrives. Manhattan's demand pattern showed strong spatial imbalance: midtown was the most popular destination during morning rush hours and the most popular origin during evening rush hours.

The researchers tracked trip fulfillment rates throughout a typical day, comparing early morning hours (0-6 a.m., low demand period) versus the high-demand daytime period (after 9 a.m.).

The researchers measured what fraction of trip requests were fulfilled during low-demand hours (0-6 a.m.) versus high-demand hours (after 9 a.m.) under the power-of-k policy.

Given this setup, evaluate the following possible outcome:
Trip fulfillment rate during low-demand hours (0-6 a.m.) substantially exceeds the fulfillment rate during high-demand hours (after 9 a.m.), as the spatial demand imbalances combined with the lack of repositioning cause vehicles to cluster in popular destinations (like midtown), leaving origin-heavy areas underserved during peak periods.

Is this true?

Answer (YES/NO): YES